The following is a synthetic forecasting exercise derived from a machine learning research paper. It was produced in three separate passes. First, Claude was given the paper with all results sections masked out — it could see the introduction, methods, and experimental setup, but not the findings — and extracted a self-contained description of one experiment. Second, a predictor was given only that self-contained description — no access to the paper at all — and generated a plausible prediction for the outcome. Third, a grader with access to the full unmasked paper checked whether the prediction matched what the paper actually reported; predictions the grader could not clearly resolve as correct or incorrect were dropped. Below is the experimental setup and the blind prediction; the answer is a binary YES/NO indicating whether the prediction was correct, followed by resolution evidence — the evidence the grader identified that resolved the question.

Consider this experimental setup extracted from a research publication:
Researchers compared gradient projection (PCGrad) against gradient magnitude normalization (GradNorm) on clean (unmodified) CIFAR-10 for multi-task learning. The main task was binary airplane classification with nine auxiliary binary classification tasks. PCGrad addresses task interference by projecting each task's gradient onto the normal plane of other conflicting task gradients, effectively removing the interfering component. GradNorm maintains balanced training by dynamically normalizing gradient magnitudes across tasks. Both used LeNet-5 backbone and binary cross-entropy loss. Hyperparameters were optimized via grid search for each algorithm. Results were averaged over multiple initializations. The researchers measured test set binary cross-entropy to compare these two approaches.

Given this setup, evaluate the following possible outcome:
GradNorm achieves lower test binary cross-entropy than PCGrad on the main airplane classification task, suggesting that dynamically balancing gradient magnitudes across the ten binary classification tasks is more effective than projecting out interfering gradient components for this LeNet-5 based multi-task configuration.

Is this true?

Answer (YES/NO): YES